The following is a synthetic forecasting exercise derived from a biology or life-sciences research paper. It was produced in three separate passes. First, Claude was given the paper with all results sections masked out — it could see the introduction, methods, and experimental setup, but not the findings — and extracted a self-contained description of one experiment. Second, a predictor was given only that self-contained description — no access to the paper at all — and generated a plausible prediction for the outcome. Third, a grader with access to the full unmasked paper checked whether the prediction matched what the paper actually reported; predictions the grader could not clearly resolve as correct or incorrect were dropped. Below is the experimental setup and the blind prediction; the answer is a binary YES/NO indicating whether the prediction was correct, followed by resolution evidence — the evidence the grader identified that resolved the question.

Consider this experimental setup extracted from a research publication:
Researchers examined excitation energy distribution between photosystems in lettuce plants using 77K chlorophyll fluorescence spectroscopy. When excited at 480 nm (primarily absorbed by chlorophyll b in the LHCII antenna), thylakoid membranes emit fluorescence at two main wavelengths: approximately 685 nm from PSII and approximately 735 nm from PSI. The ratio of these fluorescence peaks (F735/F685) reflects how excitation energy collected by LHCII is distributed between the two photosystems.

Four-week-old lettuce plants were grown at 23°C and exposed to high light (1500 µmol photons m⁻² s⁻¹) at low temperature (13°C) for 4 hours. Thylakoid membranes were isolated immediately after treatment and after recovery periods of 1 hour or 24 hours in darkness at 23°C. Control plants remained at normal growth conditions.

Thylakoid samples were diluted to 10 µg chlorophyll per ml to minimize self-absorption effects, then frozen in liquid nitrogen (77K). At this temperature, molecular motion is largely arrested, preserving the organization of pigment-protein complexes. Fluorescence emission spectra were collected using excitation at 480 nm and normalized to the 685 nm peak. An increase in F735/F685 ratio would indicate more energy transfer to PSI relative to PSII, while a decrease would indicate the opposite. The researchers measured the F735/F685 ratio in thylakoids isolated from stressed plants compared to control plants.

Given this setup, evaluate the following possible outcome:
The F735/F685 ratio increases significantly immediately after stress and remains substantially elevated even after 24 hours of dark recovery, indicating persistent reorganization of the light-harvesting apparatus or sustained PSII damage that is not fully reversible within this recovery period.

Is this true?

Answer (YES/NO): YES